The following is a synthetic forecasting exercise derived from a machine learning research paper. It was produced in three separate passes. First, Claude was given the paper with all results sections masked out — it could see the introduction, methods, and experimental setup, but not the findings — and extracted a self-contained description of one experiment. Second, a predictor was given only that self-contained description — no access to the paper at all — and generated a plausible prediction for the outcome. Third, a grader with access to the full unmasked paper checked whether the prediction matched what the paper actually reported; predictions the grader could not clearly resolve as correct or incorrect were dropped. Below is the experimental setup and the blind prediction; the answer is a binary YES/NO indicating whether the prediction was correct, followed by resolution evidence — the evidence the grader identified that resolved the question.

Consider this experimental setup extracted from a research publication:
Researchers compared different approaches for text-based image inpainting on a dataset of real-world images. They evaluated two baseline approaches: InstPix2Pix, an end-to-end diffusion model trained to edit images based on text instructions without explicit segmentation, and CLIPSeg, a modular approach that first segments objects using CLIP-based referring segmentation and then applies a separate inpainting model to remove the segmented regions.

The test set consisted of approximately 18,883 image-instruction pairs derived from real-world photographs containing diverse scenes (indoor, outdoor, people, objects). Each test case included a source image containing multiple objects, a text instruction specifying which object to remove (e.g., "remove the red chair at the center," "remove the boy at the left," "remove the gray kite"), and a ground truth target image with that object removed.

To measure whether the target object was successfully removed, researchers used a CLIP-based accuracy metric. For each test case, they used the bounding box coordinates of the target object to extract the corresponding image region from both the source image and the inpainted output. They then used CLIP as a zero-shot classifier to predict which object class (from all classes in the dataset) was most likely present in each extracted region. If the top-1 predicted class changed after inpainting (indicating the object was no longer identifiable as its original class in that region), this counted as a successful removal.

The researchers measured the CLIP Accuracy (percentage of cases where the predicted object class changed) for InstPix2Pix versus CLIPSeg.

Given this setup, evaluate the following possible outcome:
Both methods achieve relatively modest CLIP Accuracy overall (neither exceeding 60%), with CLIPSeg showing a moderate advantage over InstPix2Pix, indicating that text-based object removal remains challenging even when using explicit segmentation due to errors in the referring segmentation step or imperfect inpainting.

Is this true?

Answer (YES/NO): NO